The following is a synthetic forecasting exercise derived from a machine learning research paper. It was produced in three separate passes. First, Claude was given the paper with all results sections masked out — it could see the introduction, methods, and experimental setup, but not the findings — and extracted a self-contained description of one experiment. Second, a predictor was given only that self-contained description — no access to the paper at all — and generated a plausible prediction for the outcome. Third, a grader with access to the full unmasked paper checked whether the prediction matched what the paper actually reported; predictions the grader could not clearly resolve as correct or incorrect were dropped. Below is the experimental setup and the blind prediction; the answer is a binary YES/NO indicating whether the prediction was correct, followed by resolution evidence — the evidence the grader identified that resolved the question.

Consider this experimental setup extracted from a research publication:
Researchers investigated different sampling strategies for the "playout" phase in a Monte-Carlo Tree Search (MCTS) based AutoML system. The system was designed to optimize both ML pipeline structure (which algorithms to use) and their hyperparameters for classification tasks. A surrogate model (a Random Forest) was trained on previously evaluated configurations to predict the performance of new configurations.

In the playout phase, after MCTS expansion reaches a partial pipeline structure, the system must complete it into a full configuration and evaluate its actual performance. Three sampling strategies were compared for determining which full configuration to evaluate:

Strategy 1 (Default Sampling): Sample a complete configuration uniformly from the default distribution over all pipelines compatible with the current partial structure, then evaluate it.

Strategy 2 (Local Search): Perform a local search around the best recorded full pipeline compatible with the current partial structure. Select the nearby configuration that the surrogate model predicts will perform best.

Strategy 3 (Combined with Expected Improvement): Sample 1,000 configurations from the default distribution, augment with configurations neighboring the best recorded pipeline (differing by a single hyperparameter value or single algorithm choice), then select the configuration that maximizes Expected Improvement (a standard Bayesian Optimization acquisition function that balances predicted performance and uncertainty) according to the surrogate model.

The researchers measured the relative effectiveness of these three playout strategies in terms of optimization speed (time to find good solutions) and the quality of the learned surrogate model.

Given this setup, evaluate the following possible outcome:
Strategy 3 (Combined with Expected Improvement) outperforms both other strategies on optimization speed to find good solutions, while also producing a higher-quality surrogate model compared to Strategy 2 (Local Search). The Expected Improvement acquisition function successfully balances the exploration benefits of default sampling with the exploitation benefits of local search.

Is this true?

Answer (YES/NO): NO